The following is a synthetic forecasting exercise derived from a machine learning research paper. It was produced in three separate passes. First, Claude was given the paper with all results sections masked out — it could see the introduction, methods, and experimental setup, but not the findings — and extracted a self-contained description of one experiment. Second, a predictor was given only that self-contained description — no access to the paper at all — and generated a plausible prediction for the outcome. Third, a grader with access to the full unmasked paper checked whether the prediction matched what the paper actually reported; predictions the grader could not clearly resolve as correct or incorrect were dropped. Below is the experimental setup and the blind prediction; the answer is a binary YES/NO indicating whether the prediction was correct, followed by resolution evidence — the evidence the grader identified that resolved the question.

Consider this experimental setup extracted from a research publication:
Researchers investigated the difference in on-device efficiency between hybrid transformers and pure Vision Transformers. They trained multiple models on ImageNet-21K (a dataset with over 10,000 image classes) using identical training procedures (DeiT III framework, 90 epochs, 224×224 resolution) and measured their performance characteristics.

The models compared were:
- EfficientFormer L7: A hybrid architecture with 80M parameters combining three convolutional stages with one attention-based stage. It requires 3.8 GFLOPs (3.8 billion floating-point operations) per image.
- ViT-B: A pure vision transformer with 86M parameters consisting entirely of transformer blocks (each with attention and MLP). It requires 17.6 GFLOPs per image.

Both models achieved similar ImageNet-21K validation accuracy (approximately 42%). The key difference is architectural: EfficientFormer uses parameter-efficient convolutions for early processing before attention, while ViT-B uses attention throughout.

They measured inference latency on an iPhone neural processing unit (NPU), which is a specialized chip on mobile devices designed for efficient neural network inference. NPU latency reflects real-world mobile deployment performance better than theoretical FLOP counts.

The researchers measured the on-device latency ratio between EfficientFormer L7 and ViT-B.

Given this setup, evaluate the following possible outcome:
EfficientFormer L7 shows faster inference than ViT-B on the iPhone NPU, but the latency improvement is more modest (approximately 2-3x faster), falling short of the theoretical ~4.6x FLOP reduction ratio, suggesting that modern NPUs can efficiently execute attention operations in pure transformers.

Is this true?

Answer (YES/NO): YES